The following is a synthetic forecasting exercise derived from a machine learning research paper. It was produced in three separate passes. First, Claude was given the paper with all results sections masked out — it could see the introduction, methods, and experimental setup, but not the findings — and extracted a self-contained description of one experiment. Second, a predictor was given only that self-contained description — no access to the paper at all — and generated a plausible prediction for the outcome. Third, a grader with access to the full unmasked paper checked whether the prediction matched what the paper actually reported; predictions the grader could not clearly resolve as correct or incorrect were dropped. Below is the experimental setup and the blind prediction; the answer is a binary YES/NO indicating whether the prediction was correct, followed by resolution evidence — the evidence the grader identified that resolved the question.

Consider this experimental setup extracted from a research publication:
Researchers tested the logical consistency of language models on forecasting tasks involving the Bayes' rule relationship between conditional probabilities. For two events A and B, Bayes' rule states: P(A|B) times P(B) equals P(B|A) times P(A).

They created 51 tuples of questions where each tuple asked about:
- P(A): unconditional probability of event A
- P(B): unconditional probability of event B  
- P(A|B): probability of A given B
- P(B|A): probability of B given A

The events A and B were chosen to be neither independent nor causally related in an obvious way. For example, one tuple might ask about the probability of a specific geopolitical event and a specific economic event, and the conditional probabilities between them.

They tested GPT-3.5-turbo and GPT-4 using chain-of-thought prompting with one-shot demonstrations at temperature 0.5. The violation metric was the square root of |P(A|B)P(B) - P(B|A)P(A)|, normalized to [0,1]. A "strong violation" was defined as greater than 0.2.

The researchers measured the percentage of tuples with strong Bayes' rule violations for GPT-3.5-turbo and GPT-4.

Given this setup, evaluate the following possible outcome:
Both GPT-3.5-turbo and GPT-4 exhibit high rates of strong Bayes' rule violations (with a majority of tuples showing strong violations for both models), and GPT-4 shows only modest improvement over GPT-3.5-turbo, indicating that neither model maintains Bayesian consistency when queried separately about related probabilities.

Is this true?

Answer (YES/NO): YES